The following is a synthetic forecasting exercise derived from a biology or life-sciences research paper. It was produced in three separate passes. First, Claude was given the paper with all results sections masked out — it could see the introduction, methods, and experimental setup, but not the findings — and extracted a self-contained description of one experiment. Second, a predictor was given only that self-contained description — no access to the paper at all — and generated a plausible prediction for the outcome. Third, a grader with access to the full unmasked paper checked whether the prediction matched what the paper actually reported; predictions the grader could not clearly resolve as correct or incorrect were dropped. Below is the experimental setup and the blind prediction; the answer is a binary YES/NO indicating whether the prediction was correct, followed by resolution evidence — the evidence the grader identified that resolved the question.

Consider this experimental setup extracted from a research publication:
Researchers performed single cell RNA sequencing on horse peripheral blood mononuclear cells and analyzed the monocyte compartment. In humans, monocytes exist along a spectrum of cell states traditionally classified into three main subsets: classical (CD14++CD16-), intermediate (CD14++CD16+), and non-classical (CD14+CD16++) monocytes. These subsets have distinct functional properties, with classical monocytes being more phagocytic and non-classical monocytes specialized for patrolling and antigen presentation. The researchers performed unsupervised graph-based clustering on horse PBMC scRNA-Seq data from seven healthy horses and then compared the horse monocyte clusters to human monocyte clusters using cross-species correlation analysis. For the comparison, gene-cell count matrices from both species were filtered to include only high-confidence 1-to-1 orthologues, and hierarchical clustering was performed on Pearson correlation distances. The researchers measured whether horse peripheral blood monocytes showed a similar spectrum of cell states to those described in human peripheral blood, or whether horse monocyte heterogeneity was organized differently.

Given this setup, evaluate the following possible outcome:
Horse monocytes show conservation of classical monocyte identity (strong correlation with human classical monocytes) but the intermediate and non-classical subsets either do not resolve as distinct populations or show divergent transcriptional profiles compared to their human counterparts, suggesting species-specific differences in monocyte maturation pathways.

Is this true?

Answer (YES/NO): NO